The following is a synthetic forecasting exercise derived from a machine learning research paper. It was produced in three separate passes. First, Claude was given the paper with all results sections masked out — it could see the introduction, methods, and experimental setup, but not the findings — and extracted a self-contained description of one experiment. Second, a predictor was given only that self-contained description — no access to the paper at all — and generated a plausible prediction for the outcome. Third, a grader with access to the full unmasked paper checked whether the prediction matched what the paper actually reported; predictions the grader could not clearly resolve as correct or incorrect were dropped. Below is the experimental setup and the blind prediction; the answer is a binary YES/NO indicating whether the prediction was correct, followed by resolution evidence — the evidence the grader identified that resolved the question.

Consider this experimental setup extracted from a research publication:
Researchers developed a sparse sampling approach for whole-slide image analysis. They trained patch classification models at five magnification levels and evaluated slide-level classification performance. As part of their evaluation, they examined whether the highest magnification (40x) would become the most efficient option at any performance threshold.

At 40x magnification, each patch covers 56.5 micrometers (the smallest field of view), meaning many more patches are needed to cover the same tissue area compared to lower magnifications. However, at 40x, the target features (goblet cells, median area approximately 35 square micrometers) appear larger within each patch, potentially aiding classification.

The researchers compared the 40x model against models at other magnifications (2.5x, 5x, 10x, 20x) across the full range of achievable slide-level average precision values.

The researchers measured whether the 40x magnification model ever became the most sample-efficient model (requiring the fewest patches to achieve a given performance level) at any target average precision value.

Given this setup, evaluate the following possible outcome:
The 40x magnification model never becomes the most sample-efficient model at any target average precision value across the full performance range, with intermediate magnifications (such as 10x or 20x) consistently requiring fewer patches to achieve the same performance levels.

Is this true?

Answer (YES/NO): NO